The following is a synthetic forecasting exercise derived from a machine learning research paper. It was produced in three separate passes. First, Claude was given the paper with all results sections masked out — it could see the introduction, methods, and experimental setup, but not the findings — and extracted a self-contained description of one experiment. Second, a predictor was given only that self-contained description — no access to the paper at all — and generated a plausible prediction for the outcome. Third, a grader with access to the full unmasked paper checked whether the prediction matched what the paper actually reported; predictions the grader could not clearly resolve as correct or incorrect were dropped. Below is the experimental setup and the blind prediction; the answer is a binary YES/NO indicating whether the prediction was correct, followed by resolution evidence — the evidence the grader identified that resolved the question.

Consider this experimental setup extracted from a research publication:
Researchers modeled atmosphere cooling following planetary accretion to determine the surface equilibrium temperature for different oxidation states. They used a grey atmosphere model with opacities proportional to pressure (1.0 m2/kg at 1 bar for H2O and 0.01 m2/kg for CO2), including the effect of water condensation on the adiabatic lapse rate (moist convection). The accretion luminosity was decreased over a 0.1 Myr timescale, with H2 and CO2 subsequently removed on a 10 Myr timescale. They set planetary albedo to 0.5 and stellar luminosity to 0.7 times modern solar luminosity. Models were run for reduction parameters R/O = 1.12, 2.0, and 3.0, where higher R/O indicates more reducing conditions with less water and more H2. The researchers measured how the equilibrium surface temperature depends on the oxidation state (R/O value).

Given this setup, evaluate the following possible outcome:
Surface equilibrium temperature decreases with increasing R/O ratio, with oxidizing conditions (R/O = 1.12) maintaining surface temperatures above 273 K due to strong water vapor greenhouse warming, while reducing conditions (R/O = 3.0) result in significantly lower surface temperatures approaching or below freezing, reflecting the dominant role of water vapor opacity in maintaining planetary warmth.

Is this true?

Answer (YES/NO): NO